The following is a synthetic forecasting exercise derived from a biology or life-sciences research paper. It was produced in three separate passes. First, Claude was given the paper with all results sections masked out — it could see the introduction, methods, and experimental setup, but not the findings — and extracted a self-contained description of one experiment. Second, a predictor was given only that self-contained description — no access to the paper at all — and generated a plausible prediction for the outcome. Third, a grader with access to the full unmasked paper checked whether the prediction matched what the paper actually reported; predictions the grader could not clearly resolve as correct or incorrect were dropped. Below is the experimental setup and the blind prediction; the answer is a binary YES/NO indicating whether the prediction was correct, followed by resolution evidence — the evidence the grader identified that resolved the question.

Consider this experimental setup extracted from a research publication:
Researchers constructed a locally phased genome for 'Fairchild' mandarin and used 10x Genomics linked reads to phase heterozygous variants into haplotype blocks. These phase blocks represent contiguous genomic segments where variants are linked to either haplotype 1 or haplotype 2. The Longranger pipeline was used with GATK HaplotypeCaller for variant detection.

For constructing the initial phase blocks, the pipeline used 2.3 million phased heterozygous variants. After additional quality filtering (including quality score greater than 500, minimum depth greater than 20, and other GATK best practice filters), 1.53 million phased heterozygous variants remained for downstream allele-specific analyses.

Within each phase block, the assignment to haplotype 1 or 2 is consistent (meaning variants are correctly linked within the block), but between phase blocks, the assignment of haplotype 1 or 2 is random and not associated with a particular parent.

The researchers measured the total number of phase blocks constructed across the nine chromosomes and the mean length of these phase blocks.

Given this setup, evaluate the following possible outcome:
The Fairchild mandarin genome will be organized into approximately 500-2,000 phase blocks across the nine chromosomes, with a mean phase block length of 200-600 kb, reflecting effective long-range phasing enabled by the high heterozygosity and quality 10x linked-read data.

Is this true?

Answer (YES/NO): YES